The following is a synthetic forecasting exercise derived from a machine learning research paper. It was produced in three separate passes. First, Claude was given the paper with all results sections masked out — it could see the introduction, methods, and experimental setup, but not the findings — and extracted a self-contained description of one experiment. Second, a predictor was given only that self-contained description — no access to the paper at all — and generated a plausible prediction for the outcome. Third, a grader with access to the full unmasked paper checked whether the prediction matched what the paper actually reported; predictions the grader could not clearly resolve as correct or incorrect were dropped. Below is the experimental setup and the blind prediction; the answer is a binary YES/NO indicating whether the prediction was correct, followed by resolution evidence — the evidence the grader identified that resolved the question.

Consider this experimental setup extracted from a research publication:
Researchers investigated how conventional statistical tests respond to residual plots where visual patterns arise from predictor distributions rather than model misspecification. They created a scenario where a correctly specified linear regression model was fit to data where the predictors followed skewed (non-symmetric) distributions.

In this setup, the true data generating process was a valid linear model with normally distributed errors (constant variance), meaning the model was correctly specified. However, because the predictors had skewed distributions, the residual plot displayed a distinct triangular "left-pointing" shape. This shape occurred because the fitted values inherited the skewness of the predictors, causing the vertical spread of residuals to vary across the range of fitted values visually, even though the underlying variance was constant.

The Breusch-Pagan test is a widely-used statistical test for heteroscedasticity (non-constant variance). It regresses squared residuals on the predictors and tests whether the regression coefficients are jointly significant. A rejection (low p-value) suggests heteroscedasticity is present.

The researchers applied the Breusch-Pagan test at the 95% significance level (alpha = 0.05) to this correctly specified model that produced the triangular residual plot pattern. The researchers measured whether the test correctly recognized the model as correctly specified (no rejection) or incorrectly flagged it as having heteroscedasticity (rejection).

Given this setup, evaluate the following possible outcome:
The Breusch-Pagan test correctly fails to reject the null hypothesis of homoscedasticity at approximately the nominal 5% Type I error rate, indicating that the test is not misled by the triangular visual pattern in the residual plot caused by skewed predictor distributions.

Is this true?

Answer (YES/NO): NO